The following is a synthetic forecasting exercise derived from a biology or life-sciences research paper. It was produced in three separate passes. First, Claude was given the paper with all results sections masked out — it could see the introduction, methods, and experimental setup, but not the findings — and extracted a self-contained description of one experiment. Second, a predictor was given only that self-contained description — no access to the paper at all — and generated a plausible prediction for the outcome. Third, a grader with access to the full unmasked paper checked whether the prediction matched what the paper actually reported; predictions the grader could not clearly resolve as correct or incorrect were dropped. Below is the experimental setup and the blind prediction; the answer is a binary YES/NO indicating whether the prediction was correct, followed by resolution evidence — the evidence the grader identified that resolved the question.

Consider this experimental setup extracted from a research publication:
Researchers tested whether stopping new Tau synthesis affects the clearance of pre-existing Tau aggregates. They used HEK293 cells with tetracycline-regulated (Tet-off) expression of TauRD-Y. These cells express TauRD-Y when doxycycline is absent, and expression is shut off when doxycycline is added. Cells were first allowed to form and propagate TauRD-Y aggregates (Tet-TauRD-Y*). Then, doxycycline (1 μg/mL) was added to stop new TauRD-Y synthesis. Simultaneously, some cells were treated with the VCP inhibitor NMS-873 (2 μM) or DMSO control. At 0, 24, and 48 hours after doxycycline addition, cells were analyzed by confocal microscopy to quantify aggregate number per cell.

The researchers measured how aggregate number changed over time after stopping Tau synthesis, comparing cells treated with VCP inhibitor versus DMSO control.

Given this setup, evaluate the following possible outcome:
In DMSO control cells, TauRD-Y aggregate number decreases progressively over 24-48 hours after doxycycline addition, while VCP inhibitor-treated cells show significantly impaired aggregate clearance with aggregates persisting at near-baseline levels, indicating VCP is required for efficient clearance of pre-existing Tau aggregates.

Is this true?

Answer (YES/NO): YES